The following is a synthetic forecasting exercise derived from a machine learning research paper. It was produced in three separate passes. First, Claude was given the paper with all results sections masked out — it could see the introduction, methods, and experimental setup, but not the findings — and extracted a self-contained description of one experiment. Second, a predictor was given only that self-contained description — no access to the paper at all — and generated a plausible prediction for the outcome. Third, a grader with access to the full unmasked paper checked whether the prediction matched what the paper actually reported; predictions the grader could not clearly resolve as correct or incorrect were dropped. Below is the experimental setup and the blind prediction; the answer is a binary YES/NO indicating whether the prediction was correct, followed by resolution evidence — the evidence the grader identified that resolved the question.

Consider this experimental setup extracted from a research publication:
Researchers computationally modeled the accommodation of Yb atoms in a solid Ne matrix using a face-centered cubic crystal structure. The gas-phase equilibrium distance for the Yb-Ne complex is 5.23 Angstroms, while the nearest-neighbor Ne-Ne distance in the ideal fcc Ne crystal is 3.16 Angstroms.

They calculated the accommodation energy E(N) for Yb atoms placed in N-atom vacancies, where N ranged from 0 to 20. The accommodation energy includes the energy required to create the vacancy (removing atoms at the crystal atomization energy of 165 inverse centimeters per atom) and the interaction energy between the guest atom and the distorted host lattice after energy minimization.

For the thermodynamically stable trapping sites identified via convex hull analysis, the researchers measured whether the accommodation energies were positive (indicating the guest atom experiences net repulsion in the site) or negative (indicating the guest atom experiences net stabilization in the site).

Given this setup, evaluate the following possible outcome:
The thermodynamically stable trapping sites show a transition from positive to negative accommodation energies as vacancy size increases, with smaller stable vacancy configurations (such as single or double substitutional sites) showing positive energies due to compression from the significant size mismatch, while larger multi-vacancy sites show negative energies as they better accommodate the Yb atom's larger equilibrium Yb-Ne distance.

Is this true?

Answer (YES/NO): NO